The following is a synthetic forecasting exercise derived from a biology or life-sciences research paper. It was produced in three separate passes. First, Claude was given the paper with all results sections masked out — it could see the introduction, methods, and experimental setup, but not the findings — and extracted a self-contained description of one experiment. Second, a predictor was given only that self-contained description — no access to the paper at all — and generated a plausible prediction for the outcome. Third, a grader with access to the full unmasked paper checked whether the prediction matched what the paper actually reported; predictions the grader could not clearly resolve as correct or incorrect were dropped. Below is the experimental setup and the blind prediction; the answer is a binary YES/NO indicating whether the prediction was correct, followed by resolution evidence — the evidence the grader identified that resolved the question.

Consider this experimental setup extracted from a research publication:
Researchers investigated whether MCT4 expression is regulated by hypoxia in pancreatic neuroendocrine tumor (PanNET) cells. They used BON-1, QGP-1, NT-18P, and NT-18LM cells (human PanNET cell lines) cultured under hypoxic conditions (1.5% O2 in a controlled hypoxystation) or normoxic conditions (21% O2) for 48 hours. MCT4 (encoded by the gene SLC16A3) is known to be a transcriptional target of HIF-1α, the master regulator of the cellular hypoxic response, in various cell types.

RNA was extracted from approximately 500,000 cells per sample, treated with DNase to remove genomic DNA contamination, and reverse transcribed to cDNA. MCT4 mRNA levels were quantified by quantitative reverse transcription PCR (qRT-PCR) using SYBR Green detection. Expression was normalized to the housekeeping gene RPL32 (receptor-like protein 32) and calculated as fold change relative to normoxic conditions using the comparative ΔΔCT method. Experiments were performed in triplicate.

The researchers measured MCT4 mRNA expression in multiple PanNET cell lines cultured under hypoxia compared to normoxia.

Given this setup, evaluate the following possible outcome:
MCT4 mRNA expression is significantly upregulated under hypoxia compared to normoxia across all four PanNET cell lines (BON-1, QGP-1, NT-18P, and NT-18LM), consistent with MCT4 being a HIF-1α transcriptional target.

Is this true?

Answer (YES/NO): NO